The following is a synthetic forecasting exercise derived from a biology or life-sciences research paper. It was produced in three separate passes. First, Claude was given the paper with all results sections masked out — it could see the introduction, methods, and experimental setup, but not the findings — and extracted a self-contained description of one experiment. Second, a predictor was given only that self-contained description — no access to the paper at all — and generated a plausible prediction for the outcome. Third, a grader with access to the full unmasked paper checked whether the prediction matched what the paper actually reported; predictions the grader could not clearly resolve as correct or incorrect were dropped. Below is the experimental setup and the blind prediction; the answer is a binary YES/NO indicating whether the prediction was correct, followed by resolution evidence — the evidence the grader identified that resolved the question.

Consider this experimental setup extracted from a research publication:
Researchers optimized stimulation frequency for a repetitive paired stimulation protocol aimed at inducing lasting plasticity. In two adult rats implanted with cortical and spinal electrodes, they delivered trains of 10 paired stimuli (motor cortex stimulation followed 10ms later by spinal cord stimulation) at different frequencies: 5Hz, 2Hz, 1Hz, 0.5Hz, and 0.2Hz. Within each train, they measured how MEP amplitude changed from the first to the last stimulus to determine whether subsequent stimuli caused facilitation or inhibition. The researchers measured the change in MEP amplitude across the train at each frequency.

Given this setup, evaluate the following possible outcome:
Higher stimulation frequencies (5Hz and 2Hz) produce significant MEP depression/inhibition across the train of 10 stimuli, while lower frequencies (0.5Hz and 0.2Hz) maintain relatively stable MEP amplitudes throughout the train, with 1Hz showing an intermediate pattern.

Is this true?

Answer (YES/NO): NO